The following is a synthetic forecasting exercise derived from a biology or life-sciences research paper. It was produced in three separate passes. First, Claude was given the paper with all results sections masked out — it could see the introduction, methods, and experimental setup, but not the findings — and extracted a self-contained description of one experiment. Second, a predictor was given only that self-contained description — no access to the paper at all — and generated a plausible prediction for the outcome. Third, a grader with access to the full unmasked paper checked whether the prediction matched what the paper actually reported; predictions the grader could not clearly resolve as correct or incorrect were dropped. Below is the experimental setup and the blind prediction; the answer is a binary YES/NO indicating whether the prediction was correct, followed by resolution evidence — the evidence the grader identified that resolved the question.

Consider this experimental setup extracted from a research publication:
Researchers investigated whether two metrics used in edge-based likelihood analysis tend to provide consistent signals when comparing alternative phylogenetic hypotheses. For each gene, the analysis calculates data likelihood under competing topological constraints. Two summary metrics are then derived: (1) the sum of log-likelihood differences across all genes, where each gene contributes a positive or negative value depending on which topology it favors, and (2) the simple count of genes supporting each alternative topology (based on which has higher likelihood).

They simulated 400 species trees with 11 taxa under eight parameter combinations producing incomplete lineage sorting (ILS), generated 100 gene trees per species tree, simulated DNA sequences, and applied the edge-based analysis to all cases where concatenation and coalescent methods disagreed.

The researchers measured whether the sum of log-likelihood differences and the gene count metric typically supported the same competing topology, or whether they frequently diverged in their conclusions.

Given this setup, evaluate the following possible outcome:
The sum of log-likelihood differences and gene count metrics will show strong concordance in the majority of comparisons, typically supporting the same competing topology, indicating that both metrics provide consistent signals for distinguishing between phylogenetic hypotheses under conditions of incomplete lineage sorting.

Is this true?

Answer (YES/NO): YES